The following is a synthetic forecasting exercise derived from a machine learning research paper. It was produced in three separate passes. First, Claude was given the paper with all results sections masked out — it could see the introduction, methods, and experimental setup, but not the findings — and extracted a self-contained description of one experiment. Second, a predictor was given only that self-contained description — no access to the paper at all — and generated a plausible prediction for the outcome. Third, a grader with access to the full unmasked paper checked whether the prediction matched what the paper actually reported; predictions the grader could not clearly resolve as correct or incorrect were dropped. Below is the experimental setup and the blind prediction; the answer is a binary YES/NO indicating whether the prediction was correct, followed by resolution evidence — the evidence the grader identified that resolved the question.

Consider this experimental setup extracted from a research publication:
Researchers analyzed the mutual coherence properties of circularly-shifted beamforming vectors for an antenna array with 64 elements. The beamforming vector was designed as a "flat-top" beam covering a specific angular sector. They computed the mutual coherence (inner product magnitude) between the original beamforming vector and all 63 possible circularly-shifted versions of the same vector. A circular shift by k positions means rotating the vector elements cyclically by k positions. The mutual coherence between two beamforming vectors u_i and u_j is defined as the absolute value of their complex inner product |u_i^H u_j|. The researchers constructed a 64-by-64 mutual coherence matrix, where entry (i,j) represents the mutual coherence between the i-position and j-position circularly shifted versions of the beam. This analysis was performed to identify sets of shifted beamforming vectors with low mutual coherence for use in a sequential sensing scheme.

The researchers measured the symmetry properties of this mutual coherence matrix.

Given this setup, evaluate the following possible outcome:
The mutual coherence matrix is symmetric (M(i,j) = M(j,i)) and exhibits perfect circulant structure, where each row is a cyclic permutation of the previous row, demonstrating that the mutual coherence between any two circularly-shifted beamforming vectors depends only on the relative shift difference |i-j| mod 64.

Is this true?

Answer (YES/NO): NO